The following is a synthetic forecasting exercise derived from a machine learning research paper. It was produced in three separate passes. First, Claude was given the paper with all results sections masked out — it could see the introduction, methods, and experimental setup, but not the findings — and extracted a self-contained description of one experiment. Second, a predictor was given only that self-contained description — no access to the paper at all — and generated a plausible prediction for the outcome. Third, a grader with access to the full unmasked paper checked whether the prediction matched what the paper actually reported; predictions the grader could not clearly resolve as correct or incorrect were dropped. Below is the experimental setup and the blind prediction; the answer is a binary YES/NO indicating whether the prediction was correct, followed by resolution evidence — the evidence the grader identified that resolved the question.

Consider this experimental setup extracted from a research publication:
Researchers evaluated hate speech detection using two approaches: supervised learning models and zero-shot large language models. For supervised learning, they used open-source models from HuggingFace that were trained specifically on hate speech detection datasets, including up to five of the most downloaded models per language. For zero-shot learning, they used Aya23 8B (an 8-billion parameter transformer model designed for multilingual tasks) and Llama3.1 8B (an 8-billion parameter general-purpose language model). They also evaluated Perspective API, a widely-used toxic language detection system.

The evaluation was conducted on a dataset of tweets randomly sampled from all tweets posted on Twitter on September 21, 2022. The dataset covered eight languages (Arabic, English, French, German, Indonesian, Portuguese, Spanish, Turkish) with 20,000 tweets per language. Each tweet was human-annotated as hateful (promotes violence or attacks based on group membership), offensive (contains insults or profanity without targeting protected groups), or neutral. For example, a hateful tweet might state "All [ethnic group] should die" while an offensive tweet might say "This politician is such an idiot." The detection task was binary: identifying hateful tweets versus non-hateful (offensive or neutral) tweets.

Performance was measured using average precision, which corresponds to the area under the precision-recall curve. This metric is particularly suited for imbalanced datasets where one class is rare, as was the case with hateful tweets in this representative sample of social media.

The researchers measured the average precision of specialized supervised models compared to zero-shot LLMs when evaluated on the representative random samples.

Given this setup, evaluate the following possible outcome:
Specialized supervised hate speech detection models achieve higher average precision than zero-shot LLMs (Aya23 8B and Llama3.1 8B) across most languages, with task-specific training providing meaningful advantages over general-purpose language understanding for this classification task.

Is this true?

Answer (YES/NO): YES